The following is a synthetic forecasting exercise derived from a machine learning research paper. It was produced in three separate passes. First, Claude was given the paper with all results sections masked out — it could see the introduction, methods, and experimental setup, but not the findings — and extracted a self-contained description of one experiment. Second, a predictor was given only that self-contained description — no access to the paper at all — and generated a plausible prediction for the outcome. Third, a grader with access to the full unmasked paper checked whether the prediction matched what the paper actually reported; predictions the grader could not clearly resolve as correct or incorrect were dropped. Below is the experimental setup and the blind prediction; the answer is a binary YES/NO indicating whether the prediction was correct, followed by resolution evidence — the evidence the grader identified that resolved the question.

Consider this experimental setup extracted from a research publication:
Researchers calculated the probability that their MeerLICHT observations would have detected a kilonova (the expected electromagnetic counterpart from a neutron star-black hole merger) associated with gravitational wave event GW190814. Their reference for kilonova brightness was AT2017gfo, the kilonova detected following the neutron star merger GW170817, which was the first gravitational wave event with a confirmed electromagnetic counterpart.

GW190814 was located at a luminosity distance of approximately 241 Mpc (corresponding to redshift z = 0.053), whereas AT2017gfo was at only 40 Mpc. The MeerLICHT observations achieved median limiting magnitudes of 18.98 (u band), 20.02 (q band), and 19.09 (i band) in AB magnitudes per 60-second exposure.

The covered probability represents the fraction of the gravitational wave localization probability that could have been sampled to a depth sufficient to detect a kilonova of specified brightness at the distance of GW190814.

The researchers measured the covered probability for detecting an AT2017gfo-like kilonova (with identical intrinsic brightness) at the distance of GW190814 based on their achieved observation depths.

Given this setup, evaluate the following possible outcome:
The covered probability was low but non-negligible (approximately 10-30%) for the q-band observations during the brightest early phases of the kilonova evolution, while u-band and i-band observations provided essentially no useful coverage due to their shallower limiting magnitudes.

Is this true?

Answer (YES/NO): NO